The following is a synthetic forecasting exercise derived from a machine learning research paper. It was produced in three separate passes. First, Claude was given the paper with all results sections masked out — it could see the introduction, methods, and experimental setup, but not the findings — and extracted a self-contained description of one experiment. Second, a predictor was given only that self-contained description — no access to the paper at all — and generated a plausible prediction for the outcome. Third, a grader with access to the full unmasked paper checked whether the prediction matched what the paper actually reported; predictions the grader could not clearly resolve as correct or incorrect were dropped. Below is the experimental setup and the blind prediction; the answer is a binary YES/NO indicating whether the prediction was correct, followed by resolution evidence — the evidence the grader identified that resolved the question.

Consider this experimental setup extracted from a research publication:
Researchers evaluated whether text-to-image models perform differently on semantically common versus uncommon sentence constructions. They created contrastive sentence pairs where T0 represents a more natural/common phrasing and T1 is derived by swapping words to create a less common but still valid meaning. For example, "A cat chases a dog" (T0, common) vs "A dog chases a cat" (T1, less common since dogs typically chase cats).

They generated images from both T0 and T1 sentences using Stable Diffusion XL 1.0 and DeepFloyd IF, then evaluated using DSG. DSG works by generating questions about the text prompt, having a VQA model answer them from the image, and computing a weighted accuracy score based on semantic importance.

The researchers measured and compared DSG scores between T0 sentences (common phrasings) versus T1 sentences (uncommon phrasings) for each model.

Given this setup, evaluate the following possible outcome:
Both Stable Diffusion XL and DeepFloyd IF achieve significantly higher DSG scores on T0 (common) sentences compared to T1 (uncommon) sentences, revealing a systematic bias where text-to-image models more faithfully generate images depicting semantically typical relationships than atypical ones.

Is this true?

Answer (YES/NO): YES